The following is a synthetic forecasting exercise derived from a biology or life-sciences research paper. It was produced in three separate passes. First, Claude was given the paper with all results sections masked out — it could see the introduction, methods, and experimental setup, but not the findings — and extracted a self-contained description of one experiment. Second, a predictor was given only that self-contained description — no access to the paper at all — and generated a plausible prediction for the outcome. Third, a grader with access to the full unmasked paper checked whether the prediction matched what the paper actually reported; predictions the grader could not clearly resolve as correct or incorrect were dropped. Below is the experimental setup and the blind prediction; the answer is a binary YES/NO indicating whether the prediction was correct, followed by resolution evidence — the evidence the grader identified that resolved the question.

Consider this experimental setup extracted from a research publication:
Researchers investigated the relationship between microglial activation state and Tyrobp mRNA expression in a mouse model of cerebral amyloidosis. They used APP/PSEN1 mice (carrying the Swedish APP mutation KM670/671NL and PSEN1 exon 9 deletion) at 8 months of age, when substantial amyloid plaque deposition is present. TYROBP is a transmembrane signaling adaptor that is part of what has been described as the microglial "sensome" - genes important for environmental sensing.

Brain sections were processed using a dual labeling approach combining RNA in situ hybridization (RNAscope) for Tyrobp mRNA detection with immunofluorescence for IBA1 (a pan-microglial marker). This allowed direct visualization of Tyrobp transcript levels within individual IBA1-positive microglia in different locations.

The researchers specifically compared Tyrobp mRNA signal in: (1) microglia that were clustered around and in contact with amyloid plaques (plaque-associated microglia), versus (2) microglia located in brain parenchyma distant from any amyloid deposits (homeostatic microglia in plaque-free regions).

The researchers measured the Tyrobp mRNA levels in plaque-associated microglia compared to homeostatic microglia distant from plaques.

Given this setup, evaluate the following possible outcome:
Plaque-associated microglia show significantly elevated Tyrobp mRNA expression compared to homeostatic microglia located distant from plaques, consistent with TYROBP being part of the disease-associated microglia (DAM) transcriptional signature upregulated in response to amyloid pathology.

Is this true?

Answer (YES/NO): YES